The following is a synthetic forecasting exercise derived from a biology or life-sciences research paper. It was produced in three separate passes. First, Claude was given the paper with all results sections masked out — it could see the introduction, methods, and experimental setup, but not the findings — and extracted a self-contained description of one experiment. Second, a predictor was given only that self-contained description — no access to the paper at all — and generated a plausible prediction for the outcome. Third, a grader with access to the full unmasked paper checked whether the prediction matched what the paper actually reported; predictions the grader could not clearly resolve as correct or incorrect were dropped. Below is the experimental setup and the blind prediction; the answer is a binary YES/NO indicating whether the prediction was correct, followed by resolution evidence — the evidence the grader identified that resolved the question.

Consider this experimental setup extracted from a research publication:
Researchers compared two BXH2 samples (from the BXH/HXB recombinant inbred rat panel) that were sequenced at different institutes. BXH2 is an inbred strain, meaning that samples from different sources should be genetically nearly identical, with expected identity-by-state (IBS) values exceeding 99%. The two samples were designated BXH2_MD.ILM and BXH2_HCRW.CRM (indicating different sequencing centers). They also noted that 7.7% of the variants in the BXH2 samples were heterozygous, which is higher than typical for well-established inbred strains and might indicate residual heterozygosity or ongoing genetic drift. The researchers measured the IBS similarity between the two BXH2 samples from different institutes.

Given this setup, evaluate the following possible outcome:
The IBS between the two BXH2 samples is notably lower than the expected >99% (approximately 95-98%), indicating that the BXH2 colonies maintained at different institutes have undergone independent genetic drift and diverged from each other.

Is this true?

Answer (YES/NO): NO